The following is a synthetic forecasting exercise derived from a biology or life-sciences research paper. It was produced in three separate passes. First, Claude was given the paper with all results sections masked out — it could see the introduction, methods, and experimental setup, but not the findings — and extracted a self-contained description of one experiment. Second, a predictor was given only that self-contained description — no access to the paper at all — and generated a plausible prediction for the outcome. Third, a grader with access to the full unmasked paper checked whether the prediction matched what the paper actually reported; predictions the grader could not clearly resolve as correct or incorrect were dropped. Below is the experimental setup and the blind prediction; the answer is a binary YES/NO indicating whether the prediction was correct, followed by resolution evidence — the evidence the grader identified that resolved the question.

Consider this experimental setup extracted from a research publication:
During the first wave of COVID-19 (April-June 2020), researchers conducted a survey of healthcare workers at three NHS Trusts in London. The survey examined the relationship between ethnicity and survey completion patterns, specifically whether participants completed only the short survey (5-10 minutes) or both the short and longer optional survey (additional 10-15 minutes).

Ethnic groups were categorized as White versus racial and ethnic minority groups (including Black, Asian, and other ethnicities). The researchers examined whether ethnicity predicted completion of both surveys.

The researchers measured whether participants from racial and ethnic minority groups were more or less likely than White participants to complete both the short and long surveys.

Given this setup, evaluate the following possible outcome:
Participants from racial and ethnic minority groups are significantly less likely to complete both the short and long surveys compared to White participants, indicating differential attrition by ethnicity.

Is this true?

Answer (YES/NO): YES